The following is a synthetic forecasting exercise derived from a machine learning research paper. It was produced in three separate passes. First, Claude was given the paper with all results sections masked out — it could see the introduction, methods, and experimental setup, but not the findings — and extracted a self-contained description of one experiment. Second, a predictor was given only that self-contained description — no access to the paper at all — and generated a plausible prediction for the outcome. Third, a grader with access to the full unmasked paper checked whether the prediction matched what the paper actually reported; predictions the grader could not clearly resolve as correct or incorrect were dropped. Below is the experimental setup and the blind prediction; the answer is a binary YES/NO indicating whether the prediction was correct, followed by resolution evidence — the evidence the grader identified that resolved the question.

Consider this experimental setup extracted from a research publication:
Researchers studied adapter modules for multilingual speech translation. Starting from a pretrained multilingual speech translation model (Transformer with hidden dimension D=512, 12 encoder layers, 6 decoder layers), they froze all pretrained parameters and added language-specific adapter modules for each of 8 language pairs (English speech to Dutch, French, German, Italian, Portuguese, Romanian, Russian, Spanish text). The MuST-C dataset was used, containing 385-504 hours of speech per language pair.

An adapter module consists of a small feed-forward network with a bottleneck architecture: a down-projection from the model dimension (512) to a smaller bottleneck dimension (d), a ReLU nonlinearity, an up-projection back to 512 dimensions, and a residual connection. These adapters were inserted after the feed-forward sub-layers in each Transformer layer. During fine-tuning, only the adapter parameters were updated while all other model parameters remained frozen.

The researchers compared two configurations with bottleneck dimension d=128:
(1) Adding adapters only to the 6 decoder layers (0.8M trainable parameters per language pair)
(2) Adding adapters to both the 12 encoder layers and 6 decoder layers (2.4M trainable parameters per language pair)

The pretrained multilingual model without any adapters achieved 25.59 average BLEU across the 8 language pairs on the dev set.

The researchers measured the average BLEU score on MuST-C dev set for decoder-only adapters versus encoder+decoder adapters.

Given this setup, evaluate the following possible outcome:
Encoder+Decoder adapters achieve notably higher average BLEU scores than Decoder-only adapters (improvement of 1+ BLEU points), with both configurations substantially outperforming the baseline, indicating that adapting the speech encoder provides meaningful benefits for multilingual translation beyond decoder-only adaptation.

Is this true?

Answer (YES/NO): NO